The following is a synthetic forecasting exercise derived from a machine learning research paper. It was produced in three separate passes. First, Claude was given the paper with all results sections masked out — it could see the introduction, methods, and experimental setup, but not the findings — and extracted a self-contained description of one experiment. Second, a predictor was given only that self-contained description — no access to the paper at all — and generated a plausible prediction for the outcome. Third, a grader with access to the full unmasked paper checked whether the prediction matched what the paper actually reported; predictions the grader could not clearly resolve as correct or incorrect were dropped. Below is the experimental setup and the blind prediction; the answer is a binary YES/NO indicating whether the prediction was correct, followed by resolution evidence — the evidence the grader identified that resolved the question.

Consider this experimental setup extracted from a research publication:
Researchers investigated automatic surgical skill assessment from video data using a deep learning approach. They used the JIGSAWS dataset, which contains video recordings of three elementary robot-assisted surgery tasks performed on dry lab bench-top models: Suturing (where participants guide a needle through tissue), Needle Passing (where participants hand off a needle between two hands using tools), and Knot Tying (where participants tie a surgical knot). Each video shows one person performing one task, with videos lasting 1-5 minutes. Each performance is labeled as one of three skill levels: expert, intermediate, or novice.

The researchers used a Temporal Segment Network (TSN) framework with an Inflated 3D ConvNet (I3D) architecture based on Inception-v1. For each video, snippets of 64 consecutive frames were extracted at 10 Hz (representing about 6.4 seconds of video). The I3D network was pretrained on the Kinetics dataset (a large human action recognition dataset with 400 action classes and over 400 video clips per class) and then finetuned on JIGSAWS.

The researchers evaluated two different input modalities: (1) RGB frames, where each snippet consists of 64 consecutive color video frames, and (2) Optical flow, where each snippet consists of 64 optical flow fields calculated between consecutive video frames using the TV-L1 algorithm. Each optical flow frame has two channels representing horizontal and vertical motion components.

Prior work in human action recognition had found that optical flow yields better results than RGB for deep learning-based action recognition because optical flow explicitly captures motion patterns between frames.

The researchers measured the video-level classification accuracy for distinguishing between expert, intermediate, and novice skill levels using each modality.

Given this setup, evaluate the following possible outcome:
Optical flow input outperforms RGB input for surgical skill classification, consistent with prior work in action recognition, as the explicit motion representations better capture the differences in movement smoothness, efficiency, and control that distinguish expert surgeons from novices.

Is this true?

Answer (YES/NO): NO